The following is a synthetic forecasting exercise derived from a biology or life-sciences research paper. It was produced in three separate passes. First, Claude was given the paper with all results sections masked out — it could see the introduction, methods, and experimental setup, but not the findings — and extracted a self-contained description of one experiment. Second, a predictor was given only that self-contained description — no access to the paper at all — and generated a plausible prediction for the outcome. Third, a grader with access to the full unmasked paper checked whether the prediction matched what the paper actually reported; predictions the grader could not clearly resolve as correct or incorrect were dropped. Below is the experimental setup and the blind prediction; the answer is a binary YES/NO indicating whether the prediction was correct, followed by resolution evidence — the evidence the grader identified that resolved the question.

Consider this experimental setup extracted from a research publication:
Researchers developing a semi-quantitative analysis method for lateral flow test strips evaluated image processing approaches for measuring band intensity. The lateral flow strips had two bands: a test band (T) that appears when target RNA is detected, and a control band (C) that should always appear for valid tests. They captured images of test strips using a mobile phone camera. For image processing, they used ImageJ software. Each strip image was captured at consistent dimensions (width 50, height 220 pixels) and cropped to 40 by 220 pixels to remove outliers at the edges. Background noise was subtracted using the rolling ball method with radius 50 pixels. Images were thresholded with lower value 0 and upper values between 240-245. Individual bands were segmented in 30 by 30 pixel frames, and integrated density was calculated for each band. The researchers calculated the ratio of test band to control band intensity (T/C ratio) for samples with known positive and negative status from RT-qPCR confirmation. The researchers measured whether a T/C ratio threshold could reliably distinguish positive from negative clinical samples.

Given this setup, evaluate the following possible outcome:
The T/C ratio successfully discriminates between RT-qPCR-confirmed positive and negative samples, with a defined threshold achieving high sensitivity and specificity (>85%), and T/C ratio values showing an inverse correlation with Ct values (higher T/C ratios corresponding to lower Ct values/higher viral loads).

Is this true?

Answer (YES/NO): YES